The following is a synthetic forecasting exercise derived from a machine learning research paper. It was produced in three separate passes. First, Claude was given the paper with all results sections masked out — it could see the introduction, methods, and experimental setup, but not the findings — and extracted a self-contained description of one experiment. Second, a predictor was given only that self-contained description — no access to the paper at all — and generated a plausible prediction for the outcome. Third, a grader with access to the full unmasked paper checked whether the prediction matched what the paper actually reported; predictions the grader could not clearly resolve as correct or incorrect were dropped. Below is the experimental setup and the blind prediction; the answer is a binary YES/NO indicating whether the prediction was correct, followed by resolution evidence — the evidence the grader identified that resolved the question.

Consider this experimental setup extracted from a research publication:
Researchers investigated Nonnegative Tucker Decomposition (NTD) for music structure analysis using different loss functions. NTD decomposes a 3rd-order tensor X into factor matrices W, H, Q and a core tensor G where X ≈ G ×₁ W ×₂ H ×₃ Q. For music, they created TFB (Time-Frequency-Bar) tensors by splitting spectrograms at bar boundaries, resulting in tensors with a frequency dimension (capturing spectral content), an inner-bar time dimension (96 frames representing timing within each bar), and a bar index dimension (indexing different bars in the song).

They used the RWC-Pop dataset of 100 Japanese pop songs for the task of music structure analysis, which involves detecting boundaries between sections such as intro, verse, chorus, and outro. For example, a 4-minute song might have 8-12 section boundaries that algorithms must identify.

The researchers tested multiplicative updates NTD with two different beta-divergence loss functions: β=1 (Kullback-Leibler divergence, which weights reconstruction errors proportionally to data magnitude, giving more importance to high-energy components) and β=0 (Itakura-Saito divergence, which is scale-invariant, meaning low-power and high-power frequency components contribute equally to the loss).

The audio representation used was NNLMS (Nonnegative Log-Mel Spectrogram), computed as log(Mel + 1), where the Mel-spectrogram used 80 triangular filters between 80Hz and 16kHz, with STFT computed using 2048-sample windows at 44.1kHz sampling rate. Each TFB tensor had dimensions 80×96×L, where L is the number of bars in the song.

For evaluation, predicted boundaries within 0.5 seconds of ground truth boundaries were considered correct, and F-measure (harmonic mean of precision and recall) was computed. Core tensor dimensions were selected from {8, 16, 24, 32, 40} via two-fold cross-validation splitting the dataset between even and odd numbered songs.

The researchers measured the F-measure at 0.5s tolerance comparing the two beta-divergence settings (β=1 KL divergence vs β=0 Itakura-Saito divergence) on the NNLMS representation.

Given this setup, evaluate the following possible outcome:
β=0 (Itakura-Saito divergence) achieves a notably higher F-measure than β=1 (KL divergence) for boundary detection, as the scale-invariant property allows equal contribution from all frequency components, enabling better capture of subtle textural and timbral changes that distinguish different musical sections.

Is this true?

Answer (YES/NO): NO